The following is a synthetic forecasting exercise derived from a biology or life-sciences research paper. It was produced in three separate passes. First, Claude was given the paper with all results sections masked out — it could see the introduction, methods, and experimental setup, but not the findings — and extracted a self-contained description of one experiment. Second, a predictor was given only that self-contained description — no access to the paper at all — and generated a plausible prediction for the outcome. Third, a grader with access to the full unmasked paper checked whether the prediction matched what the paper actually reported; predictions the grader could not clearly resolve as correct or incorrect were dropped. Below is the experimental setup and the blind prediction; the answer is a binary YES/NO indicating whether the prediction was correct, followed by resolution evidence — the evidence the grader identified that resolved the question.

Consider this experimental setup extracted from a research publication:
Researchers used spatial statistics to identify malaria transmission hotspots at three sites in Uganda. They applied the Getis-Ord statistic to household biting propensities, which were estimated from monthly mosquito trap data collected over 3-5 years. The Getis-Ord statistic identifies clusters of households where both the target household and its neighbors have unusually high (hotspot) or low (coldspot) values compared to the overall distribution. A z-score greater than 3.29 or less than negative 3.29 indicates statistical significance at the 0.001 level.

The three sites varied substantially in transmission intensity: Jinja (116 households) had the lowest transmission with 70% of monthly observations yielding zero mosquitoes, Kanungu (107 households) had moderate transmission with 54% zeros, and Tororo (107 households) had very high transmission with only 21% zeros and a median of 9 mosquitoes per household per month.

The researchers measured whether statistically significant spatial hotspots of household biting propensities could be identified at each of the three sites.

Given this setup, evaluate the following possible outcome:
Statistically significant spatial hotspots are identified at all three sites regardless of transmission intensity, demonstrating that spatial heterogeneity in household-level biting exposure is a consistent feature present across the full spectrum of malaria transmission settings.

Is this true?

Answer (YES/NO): YES